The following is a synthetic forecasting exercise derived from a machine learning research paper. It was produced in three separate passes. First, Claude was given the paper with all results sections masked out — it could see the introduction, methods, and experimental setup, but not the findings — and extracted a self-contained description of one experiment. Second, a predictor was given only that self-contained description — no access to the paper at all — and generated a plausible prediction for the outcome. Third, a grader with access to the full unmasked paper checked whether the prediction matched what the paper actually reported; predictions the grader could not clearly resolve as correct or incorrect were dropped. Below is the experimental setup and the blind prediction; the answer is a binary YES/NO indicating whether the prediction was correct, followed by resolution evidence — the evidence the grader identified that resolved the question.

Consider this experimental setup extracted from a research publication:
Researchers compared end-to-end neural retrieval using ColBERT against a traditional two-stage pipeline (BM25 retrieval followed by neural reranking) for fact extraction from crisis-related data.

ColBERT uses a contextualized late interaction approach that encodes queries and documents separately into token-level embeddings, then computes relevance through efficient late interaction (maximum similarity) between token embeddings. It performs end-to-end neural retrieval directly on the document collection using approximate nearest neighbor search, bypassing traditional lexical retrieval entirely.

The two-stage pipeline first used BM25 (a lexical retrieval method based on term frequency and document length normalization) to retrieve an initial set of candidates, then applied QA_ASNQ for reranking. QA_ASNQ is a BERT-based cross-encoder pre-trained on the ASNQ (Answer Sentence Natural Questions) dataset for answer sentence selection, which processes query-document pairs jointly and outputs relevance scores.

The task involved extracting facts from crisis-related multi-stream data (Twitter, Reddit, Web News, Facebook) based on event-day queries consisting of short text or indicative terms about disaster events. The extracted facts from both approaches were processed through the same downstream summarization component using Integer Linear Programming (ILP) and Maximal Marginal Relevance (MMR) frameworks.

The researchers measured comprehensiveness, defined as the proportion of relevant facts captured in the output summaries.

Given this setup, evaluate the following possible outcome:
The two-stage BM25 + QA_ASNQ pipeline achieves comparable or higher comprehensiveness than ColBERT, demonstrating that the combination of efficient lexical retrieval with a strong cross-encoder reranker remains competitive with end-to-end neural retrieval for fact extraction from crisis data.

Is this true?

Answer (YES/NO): YES